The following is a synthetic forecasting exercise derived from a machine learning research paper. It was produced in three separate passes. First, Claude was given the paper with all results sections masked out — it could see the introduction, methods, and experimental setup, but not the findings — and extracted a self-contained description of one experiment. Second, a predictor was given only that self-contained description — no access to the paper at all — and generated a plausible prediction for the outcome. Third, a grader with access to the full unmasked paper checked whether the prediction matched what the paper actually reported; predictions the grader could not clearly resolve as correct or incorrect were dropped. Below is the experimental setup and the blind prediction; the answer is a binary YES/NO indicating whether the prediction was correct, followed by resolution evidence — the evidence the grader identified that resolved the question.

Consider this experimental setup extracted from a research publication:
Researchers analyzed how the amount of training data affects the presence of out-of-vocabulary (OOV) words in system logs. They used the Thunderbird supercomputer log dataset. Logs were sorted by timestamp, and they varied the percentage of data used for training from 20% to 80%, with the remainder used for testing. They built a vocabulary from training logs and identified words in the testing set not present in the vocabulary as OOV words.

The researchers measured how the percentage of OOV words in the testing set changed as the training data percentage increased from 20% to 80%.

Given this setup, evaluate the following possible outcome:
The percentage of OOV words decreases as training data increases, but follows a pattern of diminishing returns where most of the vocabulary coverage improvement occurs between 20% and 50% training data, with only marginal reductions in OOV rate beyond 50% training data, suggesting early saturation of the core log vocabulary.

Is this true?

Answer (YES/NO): NO